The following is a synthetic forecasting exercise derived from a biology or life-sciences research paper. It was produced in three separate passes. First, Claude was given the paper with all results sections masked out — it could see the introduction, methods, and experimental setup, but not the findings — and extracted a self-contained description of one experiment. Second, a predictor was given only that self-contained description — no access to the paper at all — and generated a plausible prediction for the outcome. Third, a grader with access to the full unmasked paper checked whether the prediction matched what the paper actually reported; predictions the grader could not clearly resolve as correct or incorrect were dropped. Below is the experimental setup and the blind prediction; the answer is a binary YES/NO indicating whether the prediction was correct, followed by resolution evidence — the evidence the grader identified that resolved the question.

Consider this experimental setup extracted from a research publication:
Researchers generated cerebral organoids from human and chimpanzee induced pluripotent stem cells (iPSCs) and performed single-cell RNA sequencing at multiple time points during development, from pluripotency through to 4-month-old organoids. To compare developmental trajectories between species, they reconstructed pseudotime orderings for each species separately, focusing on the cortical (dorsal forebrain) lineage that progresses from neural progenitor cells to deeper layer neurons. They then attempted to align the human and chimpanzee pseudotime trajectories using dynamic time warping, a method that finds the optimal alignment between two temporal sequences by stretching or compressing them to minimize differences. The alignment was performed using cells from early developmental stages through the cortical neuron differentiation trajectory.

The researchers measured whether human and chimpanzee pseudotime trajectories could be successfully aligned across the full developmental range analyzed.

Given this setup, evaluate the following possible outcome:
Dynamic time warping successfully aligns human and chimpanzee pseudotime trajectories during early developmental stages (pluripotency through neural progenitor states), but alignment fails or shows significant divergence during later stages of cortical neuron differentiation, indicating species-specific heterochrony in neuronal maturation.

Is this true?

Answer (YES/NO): YES